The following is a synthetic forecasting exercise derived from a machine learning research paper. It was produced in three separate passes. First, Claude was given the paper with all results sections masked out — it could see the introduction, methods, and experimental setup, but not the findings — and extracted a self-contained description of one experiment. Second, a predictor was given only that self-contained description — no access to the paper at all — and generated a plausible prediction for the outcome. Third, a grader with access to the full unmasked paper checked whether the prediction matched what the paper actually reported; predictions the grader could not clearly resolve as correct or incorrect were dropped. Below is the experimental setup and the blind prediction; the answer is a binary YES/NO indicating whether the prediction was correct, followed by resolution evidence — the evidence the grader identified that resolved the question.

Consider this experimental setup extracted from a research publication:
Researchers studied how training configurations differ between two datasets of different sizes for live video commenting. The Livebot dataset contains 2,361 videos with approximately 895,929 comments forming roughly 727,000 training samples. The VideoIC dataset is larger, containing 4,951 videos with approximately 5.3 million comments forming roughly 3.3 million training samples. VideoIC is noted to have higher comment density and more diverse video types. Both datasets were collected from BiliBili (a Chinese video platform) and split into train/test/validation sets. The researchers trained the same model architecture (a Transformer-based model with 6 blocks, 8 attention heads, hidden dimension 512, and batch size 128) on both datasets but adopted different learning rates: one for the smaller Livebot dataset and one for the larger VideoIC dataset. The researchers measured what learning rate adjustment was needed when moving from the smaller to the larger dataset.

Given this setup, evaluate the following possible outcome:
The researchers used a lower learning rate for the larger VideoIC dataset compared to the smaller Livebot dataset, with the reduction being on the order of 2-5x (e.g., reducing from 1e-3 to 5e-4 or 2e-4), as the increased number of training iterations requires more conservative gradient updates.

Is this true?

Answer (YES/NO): YES